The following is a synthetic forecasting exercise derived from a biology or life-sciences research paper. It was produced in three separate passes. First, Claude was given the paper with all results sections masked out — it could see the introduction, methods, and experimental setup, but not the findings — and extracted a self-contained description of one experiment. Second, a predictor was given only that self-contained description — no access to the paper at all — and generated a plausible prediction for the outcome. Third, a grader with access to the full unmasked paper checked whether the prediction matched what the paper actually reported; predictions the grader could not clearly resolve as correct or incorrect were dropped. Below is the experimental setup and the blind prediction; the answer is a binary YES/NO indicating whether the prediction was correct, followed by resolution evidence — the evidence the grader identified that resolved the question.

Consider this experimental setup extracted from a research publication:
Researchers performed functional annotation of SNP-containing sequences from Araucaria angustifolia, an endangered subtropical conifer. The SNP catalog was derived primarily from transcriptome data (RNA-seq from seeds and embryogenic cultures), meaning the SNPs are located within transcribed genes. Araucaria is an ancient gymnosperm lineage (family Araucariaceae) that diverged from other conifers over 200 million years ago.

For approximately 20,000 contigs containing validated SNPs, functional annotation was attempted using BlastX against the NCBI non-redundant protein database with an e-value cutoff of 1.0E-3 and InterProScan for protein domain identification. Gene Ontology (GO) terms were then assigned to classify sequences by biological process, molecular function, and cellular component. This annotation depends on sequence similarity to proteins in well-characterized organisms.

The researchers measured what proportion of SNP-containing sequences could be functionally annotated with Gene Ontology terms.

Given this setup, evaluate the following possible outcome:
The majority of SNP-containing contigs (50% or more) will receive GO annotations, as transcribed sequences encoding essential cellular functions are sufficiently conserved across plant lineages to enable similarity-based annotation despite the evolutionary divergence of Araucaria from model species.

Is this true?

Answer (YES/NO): YES